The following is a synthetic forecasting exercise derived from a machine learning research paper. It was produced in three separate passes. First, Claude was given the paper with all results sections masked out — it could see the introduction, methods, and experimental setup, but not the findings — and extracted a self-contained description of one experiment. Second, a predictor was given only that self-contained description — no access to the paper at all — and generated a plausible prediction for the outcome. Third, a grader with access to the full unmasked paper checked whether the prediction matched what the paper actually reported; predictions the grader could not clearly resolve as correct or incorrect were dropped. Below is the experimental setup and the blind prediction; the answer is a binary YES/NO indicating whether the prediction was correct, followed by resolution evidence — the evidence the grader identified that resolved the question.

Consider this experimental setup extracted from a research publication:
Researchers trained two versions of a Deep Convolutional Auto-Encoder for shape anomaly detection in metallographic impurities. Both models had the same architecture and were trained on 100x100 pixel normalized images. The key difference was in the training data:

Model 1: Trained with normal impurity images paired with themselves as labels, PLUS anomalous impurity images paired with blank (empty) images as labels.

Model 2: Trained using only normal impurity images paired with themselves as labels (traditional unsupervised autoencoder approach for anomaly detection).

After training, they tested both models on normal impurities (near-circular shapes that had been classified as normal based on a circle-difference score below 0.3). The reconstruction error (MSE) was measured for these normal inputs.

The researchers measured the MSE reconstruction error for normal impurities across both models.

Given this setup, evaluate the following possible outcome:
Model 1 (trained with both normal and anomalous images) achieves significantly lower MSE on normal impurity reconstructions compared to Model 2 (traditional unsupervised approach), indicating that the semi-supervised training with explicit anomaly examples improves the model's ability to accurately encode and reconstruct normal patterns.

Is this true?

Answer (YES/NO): NO